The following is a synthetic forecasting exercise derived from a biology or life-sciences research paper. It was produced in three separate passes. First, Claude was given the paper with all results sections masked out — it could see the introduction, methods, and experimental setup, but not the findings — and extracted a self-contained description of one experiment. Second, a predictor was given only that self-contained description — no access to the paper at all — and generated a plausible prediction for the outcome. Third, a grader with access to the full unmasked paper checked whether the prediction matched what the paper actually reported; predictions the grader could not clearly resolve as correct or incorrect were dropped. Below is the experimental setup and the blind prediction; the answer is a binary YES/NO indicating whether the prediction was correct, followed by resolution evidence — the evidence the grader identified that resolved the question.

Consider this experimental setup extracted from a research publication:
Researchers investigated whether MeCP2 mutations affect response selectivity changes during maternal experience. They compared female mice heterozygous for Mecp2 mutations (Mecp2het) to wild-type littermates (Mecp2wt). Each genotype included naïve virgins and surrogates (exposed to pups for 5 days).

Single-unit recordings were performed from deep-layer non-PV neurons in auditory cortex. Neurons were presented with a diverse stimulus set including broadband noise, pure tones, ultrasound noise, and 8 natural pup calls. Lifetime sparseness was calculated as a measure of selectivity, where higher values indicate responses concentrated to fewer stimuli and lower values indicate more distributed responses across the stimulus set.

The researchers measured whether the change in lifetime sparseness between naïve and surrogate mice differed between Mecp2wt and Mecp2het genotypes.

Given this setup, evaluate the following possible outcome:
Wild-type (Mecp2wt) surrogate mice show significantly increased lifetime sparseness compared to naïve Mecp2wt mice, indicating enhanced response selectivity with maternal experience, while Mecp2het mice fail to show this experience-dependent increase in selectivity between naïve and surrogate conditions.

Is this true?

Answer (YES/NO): YES